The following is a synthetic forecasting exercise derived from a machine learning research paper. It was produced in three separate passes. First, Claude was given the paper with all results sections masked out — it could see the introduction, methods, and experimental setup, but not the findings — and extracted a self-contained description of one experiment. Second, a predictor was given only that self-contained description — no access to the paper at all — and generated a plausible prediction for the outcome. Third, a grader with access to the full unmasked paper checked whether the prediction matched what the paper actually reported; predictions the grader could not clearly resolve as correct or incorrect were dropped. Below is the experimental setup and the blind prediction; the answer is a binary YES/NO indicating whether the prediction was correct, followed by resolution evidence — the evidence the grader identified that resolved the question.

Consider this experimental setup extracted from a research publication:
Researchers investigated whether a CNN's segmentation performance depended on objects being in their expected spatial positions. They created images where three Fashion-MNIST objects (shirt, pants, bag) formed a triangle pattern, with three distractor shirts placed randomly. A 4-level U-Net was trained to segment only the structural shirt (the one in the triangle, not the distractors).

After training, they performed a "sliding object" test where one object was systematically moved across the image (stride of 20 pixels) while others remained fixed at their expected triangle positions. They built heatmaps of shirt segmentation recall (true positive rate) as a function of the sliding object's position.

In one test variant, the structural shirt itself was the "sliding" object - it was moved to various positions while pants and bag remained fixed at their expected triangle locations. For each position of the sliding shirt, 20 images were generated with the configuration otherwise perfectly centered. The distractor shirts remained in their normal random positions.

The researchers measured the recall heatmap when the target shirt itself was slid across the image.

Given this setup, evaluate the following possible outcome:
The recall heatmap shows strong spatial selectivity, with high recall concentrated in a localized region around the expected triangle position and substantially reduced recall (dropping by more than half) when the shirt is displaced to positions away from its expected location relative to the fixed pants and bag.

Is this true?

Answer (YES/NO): YES